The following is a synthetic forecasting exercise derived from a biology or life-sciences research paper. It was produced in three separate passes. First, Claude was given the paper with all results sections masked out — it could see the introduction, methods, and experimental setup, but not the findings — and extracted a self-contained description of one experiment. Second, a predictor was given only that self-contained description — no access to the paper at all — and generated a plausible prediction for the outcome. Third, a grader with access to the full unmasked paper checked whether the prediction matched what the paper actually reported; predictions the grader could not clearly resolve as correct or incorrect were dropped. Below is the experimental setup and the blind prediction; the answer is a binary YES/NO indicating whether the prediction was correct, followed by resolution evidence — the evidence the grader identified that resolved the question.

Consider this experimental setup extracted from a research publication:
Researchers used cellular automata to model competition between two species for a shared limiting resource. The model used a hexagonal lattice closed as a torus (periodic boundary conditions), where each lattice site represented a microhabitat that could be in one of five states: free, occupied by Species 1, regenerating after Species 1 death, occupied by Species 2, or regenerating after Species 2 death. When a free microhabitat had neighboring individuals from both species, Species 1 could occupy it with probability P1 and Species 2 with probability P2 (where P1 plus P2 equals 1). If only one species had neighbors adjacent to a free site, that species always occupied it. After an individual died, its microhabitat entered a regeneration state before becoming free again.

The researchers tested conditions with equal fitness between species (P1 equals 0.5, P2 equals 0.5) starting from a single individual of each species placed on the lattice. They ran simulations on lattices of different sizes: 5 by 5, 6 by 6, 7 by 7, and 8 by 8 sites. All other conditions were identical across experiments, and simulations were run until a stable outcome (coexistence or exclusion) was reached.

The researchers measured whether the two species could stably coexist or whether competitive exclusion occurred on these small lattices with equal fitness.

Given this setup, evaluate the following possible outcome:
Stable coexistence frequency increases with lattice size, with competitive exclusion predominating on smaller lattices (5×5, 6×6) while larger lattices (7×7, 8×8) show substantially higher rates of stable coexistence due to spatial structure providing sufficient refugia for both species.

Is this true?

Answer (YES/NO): NO